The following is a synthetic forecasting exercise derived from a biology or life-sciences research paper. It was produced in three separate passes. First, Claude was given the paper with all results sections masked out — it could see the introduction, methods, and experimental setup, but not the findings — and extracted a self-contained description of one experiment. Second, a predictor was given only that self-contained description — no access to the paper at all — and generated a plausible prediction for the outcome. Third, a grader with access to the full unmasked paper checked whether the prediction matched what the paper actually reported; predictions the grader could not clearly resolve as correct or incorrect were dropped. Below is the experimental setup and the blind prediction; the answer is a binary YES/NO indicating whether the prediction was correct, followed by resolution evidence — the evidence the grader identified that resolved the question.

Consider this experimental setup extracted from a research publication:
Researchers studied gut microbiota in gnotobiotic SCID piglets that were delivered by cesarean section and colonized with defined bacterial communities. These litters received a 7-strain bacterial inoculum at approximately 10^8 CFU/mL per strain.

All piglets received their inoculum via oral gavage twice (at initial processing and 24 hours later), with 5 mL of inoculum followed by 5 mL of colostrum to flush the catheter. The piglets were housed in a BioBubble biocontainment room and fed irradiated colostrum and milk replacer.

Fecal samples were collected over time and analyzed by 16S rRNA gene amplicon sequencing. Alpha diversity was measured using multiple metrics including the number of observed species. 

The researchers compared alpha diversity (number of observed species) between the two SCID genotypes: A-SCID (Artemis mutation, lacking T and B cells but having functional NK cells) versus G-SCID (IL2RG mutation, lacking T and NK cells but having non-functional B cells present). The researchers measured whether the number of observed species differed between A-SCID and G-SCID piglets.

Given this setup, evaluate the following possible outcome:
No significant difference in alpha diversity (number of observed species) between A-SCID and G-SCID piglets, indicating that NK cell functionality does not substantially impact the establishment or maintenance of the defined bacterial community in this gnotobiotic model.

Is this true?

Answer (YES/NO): YES